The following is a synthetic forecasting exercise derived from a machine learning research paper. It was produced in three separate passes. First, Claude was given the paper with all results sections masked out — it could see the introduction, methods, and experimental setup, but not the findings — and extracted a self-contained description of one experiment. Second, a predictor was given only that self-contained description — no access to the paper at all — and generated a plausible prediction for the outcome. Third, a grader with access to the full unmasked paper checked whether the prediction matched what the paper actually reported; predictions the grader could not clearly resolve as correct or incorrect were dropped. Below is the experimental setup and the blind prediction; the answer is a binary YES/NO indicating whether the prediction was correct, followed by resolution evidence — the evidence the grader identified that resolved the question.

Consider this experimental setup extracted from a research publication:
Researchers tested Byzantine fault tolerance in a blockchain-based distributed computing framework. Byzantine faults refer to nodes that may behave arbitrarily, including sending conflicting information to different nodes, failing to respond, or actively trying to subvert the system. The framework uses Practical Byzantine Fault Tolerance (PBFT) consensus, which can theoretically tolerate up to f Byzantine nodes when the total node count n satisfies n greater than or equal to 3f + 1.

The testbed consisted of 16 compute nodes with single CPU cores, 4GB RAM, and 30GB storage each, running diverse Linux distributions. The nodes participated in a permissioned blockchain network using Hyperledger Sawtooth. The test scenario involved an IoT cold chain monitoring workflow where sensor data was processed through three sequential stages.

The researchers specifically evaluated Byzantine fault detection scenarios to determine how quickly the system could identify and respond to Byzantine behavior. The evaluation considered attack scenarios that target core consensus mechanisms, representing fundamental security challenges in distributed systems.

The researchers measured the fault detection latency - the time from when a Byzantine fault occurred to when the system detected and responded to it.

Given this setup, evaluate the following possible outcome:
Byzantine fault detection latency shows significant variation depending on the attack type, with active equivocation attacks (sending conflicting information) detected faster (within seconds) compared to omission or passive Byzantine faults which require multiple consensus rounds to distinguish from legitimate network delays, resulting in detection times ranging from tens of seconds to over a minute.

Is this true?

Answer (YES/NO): NO